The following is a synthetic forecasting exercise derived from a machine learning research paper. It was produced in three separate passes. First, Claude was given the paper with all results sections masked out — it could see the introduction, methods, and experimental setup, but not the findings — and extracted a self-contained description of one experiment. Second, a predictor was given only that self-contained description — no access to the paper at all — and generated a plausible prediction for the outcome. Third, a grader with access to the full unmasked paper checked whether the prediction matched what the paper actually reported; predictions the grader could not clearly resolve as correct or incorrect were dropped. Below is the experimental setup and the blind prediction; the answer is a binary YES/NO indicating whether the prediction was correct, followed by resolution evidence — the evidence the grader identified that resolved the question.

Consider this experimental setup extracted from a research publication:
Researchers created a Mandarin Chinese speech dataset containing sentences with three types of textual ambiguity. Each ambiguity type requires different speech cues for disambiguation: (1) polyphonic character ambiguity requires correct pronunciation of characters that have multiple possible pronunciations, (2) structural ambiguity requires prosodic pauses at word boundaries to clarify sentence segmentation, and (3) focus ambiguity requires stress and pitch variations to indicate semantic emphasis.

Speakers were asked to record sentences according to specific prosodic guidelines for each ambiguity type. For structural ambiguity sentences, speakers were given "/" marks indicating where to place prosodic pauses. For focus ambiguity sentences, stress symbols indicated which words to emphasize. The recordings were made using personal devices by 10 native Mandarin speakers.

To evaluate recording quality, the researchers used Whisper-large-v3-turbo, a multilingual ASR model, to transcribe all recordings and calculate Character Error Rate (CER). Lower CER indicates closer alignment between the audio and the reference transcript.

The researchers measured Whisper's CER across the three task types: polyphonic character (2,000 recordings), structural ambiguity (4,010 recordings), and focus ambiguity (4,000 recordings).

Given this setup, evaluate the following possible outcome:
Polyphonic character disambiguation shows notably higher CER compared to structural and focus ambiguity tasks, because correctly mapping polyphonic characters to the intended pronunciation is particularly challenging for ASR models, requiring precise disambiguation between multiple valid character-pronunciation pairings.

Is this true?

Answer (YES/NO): YES